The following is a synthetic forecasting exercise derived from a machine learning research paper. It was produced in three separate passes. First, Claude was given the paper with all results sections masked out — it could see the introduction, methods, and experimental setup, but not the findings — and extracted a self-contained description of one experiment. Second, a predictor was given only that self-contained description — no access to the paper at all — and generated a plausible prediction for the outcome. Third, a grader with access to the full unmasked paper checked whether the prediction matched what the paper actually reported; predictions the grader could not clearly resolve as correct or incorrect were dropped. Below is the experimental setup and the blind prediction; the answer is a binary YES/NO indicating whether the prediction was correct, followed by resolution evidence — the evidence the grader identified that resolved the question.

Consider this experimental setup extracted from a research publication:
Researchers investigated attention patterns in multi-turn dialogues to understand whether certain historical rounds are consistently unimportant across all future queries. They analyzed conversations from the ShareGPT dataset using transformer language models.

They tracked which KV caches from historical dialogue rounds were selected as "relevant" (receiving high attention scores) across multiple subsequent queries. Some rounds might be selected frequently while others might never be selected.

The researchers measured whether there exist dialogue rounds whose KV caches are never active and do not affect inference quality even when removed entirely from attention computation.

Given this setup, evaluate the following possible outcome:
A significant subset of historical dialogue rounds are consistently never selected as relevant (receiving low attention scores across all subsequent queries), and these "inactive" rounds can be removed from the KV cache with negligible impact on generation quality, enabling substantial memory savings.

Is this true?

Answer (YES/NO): YES